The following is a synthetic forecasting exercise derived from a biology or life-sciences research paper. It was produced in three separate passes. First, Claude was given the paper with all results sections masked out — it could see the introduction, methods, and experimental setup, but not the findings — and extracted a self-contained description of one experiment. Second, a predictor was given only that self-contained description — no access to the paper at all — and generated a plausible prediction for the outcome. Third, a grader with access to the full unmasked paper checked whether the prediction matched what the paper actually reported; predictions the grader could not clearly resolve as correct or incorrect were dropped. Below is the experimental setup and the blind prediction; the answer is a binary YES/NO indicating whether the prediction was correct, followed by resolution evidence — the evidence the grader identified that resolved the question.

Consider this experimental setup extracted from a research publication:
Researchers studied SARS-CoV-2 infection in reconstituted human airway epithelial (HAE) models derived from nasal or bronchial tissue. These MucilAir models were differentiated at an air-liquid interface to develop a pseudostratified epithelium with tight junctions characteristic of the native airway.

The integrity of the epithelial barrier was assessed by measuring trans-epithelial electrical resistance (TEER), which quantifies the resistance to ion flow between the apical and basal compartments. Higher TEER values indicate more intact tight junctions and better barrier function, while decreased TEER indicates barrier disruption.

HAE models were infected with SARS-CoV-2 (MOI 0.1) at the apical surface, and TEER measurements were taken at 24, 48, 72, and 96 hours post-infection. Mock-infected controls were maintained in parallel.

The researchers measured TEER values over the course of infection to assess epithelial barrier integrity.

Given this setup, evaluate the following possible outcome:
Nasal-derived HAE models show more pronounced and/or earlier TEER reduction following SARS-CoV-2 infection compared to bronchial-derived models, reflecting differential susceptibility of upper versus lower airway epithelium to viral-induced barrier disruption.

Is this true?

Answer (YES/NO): YES